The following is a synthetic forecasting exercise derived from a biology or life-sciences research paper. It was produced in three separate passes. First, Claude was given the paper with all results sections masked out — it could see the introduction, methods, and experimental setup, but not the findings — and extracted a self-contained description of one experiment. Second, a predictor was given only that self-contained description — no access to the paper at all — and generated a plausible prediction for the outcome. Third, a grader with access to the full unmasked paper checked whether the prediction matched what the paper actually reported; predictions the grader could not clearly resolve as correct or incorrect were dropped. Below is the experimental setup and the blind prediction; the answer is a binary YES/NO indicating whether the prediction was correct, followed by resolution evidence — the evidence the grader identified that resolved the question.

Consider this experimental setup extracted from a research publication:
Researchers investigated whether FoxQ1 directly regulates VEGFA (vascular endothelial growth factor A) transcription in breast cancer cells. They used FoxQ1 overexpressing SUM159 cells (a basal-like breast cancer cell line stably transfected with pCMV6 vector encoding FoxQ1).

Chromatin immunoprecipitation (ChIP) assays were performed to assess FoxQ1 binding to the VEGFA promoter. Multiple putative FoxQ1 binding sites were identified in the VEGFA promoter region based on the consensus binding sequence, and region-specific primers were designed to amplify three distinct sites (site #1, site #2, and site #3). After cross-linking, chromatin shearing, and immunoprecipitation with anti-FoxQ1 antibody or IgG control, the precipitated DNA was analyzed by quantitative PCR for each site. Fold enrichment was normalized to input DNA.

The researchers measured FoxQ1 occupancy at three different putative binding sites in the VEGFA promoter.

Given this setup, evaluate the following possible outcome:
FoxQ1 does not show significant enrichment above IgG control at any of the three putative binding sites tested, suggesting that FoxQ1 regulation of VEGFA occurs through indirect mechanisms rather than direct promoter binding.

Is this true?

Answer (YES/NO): NO